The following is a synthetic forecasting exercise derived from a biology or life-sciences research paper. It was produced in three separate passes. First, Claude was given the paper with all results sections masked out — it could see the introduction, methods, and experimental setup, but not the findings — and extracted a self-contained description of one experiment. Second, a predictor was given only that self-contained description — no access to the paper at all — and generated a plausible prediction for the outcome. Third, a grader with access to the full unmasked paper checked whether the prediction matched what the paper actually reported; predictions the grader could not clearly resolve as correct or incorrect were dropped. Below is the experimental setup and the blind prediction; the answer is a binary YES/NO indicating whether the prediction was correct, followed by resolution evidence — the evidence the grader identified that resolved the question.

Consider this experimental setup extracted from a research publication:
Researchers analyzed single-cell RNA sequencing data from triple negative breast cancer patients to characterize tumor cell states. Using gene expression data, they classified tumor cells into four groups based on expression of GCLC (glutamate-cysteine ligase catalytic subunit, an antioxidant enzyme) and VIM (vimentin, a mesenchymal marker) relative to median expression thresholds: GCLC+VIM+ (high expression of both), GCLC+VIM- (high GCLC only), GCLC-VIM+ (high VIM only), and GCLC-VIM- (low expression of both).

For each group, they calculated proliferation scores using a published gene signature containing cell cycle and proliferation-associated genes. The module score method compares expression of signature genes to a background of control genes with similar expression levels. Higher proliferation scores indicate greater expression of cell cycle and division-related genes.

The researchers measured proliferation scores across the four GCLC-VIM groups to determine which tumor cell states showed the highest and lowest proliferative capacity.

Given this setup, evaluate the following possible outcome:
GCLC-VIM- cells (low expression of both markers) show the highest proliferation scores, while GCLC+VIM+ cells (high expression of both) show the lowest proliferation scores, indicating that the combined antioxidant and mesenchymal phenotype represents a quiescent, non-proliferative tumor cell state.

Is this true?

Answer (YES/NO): NO